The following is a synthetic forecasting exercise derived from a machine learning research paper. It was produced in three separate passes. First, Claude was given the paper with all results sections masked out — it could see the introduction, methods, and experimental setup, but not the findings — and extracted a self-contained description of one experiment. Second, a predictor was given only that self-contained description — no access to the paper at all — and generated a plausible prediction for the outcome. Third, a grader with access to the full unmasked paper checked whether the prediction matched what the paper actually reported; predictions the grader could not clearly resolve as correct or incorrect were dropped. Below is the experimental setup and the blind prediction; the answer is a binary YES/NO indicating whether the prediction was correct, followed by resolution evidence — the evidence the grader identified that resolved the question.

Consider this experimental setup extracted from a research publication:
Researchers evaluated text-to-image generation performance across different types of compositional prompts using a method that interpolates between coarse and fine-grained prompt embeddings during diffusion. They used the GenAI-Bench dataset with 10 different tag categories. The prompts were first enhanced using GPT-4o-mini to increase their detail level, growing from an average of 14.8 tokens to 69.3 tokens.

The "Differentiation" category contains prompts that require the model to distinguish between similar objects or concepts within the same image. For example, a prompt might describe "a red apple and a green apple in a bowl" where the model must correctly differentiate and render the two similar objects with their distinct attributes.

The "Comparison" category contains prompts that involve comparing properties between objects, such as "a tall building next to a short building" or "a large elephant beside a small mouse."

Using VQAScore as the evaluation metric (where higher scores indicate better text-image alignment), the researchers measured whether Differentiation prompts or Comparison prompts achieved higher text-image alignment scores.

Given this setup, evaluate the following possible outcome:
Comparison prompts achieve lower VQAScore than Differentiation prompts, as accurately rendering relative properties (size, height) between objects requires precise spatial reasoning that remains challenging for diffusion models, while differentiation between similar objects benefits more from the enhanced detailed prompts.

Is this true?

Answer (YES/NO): NO